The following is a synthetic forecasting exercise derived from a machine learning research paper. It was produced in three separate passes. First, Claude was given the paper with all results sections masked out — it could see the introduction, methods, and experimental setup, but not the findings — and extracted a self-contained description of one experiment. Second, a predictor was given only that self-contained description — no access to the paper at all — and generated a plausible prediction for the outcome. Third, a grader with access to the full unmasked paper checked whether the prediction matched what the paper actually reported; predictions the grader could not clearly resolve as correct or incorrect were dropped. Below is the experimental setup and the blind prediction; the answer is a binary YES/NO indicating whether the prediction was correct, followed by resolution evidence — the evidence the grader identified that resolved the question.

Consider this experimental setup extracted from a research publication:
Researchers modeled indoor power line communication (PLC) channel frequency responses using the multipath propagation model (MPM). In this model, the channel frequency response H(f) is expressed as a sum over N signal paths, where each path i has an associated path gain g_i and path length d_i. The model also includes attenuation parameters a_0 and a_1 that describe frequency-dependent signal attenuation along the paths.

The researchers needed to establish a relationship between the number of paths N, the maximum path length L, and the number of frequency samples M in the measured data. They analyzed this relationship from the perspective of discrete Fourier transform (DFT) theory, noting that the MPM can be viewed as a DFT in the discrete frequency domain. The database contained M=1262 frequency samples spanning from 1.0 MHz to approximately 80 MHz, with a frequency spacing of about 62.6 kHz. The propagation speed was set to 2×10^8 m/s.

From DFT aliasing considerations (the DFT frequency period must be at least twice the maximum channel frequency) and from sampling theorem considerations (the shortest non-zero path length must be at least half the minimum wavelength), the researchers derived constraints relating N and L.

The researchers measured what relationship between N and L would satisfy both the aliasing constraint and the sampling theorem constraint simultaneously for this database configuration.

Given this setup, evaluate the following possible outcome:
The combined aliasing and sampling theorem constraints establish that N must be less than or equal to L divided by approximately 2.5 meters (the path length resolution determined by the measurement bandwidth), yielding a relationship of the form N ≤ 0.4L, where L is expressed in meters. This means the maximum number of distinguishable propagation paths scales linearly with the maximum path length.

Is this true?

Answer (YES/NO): NO